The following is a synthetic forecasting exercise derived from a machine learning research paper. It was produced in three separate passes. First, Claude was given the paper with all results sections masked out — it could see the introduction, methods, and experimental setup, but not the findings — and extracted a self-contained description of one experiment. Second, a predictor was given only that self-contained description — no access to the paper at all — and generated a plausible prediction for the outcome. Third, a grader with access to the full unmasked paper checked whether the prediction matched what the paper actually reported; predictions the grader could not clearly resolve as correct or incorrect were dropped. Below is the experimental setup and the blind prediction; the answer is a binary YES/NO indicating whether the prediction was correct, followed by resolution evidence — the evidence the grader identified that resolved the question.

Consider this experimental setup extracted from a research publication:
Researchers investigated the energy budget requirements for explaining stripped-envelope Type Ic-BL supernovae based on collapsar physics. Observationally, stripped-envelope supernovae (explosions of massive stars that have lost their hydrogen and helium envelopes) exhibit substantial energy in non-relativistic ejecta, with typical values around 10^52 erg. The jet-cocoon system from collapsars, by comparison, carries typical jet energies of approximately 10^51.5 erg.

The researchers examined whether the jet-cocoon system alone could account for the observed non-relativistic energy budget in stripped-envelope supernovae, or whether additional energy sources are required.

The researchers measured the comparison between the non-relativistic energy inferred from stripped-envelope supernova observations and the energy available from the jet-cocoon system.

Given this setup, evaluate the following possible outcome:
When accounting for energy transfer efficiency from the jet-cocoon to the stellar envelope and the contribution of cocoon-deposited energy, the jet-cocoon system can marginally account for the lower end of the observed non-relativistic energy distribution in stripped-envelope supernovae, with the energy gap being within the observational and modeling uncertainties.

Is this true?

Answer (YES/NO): NO